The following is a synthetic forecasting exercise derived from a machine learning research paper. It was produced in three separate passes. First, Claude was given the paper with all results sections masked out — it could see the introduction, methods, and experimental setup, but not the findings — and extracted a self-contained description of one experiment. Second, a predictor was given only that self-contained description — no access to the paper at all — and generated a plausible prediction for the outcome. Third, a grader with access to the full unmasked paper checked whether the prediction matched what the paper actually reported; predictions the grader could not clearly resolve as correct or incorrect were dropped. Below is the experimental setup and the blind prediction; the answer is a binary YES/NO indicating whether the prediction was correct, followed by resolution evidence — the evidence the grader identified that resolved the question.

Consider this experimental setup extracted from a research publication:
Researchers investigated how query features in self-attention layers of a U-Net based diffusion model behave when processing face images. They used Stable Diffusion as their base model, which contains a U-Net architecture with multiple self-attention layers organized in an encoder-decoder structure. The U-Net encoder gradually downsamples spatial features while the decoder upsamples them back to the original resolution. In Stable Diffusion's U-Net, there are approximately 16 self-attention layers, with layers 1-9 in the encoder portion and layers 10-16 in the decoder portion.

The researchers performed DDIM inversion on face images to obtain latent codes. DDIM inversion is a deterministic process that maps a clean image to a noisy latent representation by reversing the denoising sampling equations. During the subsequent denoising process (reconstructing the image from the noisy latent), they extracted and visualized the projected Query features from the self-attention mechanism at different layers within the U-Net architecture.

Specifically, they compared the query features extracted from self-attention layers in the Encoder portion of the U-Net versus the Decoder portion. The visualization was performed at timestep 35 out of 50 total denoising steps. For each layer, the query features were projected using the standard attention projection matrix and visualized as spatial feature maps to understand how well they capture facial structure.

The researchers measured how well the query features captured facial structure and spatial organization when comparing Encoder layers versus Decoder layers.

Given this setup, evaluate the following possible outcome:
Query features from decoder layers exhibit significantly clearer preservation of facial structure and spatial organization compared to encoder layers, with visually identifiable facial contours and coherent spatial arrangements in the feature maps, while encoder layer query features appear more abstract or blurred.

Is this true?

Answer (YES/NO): YES